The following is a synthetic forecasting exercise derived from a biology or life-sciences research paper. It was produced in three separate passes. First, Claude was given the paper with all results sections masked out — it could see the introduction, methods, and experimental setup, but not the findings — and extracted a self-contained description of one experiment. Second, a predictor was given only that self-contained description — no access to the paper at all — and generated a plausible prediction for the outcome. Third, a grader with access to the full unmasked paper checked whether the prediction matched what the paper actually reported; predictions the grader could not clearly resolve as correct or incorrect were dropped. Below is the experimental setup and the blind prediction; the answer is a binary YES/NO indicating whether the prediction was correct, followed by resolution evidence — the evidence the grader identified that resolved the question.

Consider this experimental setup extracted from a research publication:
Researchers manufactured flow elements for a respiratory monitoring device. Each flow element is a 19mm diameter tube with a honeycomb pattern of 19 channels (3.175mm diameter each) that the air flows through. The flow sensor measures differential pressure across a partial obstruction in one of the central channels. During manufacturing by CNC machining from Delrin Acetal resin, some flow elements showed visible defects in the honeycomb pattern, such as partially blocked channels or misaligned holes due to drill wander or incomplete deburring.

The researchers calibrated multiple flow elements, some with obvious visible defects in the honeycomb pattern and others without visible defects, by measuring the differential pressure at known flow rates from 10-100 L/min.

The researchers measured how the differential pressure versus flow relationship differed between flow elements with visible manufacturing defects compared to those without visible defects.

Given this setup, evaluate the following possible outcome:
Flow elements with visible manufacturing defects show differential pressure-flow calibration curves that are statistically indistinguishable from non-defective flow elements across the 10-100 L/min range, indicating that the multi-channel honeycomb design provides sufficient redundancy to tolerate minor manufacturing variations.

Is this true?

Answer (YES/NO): NO